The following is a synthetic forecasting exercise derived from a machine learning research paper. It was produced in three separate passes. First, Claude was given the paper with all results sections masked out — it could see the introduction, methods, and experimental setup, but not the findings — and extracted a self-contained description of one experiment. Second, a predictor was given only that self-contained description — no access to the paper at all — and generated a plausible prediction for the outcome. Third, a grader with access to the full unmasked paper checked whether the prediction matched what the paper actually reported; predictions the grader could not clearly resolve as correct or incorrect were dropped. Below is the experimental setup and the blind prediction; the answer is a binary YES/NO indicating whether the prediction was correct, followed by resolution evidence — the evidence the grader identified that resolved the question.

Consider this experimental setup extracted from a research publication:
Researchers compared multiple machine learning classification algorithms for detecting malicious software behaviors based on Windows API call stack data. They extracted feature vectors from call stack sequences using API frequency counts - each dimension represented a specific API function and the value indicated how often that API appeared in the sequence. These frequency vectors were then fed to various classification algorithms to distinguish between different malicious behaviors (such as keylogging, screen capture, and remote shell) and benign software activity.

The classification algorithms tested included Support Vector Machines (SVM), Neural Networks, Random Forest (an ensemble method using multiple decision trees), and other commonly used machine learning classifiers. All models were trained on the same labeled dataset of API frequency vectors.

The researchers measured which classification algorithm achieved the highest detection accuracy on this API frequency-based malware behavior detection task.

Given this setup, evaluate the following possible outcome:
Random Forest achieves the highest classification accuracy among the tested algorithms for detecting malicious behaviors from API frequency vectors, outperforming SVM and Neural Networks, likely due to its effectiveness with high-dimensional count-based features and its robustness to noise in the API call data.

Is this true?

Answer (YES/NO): YES